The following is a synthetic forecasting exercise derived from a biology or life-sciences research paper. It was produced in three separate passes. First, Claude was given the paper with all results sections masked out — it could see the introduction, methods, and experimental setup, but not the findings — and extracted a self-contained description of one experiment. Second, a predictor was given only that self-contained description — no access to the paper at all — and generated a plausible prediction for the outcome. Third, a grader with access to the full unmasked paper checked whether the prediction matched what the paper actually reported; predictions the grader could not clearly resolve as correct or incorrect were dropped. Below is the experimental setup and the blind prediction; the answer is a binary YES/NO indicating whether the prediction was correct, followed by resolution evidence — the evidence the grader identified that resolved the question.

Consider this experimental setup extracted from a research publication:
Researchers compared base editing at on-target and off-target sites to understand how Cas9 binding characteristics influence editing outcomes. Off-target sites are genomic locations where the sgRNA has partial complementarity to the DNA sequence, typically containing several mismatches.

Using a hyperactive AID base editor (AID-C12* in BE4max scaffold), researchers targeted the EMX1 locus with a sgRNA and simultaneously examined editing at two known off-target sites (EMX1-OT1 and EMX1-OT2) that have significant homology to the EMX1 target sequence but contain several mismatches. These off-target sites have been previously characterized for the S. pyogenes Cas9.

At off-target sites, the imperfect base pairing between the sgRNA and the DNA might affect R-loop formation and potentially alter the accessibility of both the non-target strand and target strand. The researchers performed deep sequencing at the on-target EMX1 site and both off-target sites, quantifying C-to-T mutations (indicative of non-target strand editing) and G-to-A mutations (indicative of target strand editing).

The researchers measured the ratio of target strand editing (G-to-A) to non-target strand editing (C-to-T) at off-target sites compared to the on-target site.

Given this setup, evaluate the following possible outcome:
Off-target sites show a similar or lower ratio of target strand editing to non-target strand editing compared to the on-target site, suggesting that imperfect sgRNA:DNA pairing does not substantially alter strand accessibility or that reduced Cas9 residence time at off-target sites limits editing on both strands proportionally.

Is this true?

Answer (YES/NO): NO